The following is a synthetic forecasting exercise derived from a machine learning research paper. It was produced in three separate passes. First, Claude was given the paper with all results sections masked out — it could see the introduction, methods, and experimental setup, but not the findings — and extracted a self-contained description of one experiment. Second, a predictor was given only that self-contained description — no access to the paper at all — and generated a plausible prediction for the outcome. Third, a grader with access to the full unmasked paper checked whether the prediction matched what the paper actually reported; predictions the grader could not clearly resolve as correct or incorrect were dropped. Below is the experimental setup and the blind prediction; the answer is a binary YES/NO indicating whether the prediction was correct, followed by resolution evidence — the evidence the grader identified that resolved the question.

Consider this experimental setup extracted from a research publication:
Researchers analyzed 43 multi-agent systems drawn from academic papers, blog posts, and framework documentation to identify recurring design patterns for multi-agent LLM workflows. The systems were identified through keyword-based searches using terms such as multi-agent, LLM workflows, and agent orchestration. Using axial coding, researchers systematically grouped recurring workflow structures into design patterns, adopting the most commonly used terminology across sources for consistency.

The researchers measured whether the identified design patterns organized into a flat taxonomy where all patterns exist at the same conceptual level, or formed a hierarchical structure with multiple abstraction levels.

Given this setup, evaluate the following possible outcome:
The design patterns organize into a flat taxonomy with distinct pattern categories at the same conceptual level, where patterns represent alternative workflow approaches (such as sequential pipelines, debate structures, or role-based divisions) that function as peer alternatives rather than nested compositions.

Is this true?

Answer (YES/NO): NO